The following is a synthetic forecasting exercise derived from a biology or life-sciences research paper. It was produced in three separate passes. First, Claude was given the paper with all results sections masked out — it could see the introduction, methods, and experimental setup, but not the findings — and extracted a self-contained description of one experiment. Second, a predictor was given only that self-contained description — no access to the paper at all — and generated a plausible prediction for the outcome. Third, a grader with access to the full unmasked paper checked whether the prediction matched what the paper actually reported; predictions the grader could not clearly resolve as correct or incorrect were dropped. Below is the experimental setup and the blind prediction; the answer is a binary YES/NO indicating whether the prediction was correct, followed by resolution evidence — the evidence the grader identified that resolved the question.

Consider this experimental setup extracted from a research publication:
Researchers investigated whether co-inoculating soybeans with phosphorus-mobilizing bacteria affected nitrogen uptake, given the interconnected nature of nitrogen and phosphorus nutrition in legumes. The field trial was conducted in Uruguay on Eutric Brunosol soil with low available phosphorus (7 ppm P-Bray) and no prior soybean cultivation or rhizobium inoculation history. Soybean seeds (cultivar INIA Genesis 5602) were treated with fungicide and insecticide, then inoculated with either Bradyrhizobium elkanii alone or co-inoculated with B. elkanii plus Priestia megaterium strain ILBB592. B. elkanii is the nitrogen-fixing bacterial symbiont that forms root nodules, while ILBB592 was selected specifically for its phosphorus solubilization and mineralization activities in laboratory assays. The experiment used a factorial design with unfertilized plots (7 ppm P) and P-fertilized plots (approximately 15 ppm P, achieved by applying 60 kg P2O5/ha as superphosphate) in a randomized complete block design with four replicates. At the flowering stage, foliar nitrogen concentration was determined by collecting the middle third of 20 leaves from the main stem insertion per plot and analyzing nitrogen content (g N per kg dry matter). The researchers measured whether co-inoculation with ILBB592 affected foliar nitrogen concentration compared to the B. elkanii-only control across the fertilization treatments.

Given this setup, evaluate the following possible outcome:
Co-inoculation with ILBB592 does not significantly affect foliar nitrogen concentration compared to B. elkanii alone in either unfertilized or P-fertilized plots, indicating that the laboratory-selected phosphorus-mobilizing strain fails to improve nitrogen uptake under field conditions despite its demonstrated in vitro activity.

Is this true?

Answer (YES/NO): NO